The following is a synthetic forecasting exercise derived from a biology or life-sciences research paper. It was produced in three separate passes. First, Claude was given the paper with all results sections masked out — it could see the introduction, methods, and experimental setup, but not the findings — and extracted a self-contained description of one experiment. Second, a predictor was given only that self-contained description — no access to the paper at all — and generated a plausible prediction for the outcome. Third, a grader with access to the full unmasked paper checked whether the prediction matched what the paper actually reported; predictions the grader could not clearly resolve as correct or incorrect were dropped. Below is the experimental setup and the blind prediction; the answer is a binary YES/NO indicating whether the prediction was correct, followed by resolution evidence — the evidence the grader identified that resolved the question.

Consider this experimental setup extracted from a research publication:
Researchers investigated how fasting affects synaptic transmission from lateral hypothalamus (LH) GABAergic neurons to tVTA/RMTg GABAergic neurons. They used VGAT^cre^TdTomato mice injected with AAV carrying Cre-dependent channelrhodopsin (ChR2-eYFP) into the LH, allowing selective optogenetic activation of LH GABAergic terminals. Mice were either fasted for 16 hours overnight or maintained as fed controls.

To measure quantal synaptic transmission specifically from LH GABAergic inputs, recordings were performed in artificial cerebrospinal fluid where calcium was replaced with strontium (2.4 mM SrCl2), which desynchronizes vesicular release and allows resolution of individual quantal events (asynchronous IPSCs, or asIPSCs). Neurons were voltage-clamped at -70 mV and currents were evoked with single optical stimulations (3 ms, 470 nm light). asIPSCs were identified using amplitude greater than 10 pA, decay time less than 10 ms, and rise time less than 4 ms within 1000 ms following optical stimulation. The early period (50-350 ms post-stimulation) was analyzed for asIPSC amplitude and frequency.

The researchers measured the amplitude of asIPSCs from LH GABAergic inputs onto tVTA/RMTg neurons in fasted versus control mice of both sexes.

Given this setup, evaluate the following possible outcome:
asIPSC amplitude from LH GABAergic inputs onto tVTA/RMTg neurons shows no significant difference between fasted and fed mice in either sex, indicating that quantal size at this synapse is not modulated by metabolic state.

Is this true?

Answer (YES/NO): NO